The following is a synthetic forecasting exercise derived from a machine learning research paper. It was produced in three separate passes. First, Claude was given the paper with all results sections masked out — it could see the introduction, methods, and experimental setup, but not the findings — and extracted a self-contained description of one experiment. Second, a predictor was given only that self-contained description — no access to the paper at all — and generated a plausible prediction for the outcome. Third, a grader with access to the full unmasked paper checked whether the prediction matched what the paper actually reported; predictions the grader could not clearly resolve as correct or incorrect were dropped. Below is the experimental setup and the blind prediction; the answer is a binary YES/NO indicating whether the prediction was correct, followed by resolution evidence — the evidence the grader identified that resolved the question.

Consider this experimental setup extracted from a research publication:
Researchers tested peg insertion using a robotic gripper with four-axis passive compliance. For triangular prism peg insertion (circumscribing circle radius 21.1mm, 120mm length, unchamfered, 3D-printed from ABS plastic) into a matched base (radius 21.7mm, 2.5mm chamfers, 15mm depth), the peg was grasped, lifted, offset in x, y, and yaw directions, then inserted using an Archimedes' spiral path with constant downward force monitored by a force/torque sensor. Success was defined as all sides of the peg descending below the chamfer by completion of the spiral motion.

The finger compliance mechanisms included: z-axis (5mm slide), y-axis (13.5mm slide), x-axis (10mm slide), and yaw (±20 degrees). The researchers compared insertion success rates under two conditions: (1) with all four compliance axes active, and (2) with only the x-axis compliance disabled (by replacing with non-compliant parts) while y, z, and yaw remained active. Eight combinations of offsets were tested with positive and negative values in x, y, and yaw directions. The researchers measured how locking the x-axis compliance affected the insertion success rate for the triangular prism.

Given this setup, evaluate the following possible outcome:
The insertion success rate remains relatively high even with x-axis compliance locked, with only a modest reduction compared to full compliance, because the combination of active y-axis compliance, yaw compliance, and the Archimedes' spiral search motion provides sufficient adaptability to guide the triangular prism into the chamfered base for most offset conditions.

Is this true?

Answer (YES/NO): NO